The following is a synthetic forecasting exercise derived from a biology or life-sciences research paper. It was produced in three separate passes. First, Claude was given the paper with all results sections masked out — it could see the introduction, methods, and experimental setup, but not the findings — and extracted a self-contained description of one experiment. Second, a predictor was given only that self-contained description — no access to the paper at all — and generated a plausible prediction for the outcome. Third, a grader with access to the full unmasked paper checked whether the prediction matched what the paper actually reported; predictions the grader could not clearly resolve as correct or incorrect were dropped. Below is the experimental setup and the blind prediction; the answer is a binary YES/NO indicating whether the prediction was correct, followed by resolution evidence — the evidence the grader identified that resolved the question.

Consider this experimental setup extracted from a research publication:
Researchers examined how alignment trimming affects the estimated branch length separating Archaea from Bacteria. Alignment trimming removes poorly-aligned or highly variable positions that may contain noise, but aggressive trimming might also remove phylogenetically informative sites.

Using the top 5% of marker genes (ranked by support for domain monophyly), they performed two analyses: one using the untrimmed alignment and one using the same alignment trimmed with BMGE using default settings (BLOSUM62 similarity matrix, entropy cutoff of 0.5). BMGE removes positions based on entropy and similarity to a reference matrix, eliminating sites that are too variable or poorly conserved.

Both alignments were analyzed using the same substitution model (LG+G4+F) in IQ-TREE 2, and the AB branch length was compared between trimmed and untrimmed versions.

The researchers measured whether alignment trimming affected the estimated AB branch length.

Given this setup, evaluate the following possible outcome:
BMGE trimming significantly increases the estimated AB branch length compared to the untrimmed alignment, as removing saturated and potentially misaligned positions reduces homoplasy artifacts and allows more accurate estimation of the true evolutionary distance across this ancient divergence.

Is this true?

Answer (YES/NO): YES